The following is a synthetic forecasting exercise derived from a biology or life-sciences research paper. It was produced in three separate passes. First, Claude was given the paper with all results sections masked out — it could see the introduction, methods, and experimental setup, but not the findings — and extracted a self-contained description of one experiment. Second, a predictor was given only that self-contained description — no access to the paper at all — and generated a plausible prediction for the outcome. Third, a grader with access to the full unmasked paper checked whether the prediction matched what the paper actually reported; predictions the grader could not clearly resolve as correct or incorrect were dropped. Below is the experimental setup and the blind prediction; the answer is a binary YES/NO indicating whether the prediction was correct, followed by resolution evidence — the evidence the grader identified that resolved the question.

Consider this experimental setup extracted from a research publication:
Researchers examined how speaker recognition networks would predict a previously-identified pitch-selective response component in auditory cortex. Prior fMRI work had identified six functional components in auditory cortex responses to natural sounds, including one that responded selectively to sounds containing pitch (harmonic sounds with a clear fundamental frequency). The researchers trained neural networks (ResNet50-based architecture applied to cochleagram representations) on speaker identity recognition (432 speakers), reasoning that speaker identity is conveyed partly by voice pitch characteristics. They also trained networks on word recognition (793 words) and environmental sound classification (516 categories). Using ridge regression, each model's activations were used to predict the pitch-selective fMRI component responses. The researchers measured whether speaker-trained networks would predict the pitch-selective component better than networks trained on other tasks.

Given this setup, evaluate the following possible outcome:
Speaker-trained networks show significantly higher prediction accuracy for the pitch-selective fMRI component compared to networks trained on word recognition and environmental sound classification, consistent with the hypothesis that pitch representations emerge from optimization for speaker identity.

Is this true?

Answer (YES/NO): NO